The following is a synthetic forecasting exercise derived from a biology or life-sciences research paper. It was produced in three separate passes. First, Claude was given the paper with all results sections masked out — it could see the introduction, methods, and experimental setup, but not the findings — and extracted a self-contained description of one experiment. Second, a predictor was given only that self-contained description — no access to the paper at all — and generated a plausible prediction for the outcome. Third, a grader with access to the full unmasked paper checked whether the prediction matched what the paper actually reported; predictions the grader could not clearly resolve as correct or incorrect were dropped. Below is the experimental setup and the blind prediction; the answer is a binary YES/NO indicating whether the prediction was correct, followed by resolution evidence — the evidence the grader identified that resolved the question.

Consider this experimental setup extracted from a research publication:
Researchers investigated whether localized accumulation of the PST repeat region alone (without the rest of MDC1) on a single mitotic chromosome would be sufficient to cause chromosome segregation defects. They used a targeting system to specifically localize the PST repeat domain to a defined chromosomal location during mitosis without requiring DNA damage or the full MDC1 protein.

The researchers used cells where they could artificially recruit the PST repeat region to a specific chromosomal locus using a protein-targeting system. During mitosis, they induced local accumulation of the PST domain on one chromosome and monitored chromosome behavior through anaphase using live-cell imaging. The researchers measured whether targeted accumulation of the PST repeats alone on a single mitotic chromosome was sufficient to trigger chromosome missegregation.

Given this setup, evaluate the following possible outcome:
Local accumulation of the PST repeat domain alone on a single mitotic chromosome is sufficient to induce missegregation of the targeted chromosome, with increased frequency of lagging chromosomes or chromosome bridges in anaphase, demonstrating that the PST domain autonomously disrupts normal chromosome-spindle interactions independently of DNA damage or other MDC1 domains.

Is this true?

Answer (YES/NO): NO